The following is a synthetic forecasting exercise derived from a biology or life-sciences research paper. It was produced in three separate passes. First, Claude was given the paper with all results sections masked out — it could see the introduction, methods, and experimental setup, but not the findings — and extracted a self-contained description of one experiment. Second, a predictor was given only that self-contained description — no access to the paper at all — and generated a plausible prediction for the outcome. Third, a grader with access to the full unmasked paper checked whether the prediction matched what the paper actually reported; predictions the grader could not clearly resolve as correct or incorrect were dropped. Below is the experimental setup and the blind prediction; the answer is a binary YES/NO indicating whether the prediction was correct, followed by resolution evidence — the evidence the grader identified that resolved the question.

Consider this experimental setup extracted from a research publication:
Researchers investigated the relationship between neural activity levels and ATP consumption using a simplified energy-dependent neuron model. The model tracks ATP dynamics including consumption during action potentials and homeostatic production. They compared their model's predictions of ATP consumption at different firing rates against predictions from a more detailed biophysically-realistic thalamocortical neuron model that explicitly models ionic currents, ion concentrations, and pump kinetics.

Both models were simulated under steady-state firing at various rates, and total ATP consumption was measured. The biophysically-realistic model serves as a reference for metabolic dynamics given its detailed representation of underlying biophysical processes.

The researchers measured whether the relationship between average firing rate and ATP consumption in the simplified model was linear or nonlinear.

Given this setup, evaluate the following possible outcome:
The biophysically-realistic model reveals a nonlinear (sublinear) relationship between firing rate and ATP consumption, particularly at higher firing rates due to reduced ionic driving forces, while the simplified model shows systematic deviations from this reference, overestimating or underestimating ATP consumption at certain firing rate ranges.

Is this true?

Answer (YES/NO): NO